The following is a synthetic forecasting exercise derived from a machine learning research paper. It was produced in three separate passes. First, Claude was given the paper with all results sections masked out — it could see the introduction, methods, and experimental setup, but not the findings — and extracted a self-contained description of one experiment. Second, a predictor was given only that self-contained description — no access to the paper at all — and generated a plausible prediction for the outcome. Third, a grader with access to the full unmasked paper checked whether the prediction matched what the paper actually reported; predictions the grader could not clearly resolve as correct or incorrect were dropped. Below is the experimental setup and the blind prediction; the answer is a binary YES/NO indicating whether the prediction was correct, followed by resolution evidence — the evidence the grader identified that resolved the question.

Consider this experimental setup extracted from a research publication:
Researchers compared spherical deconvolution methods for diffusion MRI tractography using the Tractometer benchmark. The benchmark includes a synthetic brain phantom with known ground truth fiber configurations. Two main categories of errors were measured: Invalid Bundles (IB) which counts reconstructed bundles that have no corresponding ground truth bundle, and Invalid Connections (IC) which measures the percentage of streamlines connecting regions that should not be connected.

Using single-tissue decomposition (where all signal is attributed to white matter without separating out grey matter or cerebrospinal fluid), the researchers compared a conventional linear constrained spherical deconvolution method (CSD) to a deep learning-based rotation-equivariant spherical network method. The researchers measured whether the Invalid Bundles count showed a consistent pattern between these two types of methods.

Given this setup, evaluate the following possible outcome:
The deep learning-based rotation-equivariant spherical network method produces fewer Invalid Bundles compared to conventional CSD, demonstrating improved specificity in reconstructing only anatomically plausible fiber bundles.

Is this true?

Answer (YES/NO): NO